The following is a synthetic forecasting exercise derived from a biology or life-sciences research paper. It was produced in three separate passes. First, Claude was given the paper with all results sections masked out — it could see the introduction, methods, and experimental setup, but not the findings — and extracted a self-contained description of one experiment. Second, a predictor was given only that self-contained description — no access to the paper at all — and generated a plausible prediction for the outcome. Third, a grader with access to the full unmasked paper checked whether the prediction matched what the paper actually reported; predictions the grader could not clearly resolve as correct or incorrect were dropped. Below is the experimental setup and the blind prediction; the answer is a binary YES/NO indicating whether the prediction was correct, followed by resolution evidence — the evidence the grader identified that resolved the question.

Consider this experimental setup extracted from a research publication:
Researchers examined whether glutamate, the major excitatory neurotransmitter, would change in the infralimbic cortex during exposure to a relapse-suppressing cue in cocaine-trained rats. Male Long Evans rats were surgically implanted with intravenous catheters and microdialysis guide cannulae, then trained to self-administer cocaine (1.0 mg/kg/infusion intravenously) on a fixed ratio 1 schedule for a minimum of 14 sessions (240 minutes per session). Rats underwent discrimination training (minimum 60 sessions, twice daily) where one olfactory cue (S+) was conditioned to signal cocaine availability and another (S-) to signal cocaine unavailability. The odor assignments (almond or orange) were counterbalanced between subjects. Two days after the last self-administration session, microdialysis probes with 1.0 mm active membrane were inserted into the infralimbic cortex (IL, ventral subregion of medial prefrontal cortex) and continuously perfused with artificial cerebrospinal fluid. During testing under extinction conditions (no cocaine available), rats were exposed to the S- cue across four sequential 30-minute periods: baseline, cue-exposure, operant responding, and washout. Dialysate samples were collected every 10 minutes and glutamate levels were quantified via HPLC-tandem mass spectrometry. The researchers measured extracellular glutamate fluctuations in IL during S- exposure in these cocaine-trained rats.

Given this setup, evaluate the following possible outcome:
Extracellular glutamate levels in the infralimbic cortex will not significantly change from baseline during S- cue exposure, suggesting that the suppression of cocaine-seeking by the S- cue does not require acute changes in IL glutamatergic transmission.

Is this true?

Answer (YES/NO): YES